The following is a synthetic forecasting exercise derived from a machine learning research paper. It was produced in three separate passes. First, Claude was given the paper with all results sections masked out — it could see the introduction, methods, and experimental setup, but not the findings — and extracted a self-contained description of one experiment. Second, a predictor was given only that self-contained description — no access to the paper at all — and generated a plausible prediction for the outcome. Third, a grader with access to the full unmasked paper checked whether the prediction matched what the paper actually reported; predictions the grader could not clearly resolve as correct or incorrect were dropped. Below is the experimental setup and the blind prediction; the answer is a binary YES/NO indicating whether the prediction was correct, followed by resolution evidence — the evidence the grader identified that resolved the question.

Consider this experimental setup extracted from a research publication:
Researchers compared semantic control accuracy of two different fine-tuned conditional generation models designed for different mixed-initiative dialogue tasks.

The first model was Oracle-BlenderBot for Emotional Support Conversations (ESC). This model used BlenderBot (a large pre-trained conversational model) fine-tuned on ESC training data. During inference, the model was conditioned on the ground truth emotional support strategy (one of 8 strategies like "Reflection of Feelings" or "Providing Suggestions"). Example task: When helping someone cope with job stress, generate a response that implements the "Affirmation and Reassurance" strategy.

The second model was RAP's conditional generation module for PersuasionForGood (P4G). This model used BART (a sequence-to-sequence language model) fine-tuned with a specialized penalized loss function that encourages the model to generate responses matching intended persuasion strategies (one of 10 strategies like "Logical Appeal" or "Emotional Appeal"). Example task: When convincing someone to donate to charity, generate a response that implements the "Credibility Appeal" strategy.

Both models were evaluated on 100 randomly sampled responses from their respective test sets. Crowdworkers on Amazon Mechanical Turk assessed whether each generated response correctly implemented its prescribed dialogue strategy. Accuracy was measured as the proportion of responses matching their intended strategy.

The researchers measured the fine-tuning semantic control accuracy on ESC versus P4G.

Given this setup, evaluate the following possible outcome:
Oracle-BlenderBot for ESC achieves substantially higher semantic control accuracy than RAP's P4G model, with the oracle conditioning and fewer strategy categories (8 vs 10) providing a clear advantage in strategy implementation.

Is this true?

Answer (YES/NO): NO